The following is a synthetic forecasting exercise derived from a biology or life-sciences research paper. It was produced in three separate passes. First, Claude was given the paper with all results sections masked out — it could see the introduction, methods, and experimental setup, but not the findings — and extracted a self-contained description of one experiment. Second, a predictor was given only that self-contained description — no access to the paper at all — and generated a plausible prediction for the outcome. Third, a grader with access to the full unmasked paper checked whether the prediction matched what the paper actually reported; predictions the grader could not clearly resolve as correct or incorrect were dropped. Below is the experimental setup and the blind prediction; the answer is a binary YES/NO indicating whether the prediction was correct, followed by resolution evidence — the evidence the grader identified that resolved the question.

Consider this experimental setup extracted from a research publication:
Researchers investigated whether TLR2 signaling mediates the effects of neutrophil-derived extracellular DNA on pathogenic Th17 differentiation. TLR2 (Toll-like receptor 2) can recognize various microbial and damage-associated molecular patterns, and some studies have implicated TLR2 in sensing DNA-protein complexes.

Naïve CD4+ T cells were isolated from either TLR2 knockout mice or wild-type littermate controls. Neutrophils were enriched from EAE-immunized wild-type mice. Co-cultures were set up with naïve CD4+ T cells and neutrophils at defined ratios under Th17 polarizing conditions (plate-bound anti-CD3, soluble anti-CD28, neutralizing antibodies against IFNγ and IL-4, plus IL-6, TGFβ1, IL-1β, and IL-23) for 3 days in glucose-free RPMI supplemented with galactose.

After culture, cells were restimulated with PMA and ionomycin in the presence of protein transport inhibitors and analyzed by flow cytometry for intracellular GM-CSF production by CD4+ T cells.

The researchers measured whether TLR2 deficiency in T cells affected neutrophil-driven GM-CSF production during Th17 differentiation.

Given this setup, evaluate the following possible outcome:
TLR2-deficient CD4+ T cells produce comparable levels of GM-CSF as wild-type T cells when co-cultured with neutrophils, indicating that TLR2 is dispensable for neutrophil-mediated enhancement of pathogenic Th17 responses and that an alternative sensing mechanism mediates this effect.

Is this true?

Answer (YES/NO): YES